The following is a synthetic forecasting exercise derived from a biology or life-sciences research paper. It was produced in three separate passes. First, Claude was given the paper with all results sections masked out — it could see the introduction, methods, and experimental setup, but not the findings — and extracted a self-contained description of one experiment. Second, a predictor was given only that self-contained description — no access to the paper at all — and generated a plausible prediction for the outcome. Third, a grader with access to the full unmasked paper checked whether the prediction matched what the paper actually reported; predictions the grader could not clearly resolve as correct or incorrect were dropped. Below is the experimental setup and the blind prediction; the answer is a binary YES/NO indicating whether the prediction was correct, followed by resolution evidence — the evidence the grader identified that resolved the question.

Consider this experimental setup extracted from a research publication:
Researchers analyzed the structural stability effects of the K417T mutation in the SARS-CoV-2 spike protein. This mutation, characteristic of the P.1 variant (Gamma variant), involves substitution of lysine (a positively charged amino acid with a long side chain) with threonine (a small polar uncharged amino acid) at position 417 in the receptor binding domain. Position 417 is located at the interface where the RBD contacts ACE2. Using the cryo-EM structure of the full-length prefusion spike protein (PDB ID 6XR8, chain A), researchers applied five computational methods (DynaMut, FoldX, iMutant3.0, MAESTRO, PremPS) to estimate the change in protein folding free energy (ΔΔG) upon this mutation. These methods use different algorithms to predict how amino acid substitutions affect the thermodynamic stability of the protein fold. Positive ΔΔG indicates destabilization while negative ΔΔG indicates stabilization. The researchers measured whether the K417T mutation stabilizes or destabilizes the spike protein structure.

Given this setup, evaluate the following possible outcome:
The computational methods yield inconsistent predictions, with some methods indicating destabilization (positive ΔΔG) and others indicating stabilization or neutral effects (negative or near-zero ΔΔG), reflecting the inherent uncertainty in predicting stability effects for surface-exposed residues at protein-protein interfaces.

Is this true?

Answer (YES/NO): NO